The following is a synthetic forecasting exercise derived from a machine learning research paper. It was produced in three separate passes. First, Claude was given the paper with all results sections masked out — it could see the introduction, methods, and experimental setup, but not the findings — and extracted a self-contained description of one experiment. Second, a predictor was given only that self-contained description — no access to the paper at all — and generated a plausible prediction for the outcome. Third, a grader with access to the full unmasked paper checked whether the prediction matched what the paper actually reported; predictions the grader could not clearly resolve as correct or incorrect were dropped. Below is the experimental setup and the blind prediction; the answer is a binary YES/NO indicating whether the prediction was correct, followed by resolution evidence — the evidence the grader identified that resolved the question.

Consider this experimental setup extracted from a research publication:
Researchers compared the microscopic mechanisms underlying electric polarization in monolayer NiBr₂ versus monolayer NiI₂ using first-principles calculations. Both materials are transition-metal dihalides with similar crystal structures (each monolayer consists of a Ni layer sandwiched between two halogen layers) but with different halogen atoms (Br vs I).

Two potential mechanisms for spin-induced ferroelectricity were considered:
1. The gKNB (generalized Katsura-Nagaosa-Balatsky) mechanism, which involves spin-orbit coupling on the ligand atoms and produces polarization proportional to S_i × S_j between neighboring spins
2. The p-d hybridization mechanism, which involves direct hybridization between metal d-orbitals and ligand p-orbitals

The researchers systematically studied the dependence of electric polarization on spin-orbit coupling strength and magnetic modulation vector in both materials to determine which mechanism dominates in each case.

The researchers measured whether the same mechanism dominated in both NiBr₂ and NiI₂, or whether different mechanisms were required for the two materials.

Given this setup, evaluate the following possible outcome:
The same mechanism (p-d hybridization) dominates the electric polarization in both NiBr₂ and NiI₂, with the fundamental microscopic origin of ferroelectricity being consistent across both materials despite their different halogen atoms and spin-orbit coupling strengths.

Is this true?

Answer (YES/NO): NO